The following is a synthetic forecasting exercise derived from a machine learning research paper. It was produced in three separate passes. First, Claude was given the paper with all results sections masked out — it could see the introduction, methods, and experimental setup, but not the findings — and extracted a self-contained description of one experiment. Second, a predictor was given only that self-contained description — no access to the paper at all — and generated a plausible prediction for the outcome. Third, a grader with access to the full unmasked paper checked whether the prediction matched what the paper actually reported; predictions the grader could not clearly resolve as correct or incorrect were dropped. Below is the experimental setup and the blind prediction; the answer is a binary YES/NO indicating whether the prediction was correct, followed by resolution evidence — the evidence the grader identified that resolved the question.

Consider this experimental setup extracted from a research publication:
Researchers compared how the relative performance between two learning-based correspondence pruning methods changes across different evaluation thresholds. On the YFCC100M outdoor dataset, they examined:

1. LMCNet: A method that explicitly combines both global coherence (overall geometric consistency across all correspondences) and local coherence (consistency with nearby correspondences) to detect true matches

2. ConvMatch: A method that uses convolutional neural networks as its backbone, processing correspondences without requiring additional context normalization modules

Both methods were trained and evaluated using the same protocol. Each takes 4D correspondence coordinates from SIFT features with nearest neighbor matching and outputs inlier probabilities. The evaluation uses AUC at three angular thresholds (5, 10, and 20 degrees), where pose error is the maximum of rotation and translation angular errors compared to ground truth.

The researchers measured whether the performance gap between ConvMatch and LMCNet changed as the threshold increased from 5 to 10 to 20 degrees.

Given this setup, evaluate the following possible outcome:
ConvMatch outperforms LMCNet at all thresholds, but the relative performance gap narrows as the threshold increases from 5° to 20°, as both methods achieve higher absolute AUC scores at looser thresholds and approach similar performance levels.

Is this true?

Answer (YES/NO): YES